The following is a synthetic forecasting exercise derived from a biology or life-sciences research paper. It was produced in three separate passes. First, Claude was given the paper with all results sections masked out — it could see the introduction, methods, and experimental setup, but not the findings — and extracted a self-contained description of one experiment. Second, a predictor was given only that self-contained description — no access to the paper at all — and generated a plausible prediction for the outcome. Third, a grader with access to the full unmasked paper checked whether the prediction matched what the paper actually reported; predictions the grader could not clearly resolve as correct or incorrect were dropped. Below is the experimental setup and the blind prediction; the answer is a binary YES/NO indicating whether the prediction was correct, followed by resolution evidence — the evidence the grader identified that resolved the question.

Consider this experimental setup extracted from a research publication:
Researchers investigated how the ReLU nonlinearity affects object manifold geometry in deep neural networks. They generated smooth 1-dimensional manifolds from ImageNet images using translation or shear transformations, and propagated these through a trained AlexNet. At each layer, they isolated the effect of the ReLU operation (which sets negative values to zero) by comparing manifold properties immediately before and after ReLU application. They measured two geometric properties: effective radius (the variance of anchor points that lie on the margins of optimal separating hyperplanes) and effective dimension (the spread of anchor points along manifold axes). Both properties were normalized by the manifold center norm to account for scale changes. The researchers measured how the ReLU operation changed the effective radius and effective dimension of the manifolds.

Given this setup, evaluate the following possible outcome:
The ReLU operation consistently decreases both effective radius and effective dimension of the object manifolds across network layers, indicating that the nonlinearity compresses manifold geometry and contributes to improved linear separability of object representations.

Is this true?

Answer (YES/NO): NO